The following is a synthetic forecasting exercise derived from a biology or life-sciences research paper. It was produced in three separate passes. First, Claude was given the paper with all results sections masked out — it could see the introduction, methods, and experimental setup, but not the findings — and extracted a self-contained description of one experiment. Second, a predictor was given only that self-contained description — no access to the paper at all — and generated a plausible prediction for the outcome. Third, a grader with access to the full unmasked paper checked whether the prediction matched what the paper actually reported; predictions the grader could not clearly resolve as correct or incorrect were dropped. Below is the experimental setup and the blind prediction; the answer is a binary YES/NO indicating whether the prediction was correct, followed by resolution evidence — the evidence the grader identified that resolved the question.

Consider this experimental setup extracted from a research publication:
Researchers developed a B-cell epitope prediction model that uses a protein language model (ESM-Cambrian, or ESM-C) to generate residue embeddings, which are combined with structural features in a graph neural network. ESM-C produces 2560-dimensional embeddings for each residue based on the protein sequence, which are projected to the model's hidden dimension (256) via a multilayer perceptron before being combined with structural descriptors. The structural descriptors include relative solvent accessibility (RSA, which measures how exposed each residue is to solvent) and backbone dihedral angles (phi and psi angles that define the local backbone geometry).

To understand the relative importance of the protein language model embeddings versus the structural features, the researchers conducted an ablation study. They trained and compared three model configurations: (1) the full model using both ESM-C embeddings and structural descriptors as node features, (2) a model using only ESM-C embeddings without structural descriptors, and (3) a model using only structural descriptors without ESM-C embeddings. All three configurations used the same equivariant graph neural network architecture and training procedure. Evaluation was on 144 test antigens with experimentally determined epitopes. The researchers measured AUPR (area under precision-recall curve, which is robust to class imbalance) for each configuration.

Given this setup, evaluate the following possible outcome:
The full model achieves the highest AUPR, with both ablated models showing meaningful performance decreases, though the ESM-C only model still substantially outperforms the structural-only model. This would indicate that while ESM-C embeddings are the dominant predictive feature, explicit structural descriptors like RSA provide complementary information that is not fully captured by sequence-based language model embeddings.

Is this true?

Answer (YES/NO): NO